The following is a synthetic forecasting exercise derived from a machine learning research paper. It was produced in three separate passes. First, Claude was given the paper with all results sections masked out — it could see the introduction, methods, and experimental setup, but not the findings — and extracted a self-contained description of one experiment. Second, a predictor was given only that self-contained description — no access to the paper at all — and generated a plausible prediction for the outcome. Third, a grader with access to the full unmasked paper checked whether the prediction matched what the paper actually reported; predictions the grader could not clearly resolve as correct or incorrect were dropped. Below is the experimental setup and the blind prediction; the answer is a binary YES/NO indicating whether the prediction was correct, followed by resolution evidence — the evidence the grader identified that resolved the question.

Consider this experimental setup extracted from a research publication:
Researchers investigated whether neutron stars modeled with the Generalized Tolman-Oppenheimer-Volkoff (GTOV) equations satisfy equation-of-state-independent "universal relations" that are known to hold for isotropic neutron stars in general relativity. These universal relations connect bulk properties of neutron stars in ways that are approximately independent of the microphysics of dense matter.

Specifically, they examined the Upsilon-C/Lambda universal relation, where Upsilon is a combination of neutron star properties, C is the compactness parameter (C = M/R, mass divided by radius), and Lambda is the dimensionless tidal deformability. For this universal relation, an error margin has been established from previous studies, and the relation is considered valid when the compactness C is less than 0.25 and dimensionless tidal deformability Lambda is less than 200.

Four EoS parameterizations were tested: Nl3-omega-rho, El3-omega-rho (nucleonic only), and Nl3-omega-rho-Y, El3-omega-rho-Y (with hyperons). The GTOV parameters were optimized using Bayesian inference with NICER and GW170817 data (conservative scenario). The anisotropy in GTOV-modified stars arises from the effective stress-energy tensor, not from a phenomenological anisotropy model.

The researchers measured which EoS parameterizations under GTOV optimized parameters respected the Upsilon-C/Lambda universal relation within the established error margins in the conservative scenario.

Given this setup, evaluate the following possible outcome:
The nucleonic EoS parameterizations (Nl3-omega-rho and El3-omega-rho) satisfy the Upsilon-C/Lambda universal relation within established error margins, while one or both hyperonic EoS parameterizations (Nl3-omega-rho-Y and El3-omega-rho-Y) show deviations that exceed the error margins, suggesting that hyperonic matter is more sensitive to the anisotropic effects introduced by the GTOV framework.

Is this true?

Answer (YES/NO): NO